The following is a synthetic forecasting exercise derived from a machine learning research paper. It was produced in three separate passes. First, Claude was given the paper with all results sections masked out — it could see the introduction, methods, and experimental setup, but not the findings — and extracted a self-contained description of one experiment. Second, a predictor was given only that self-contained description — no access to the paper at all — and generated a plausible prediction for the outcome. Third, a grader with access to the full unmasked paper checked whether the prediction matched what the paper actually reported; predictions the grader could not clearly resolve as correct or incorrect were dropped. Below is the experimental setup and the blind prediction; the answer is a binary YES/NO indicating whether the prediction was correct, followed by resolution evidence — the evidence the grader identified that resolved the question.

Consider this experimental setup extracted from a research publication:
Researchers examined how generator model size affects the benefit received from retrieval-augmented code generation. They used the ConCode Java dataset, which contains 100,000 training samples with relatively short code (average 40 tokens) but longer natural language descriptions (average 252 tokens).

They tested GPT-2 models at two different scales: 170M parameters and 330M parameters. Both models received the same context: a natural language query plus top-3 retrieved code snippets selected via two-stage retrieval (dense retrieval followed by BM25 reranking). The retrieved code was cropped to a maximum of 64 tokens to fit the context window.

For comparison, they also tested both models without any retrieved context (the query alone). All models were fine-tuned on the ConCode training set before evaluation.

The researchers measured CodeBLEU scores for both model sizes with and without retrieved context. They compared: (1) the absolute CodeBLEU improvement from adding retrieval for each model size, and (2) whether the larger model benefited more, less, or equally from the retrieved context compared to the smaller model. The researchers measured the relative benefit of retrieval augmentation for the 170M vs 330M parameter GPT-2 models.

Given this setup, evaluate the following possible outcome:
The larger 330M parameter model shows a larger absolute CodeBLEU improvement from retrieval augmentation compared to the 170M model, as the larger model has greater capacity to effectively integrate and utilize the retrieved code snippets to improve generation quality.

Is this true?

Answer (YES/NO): NO